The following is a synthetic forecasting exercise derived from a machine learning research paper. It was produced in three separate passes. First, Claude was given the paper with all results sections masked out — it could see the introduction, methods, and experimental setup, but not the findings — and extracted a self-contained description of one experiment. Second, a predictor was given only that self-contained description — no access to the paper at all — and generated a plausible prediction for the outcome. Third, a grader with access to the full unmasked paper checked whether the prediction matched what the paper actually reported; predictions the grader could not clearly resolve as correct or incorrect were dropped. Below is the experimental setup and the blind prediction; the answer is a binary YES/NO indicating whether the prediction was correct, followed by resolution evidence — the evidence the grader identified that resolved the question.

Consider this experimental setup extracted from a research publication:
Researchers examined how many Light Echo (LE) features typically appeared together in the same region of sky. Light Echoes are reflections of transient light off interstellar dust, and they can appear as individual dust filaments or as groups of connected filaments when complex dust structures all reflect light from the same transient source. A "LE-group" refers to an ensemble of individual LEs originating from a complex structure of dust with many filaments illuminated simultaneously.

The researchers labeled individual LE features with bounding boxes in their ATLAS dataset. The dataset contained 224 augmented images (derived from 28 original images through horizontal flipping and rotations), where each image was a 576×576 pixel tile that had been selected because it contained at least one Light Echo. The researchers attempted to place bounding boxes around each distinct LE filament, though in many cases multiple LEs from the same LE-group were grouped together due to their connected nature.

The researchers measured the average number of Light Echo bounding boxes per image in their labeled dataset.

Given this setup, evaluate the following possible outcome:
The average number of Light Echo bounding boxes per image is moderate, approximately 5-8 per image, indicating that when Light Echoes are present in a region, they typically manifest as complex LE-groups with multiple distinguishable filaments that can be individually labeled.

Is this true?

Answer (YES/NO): NO